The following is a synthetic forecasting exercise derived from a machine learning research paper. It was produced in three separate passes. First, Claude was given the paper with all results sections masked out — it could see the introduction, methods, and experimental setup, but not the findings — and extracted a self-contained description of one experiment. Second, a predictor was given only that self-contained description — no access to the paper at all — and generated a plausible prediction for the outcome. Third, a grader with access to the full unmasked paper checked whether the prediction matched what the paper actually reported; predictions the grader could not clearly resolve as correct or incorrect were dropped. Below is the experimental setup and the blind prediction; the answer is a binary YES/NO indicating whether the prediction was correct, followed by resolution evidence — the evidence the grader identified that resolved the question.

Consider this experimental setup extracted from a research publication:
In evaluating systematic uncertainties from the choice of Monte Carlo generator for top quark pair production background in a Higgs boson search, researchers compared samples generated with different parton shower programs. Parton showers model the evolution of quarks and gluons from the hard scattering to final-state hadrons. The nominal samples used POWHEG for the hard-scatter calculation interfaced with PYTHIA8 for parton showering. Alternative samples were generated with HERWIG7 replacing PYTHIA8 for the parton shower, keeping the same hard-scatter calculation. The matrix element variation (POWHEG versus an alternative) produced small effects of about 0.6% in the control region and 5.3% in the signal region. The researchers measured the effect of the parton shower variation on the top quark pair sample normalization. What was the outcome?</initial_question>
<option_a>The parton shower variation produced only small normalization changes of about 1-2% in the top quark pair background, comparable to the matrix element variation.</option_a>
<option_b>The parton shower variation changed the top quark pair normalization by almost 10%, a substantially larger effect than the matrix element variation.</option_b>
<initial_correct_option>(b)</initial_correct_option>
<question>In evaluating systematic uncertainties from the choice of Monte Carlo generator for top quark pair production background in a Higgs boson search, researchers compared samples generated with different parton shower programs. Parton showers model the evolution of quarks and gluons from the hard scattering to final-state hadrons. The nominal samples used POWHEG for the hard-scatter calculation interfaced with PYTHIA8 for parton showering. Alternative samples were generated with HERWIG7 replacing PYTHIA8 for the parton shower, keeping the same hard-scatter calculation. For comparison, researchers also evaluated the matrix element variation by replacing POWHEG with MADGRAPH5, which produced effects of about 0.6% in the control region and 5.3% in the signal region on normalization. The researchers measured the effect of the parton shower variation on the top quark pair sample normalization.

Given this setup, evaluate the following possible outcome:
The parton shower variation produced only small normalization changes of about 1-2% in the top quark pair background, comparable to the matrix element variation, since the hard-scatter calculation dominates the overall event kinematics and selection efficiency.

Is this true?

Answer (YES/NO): NO